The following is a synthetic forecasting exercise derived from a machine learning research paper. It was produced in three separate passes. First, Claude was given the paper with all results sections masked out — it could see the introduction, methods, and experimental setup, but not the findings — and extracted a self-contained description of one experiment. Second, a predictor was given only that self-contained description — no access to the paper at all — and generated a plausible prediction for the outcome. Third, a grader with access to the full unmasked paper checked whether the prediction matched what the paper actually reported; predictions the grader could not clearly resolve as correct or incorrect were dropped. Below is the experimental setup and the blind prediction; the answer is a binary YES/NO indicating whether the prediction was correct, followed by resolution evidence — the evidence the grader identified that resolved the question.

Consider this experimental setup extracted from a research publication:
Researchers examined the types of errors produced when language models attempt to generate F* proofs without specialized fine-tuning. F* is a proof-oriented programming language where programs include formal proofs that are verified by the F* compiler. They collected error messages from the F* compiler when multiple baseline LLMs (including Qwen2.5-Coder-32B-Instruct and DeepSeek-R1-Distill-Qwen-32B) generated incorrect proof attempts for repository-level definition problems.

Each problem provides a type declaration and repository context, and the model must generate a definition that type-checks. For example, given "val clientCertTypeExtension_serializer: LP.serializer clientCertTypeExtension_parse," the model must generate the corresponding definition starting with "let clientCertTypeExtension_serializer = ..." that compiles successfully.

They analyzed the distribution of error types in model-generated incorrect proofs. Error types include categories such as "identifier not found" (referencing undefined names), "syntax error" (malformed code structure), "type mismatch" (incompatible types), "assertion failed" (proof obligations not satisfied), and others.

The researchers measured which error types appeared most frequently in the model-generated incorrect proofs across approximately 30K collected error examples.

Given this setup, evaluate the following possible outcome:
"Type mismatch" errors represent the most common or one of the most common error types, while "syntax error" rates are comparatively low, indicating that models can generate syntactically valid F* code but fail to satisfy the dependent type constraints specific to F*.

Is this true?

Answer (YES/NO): NO